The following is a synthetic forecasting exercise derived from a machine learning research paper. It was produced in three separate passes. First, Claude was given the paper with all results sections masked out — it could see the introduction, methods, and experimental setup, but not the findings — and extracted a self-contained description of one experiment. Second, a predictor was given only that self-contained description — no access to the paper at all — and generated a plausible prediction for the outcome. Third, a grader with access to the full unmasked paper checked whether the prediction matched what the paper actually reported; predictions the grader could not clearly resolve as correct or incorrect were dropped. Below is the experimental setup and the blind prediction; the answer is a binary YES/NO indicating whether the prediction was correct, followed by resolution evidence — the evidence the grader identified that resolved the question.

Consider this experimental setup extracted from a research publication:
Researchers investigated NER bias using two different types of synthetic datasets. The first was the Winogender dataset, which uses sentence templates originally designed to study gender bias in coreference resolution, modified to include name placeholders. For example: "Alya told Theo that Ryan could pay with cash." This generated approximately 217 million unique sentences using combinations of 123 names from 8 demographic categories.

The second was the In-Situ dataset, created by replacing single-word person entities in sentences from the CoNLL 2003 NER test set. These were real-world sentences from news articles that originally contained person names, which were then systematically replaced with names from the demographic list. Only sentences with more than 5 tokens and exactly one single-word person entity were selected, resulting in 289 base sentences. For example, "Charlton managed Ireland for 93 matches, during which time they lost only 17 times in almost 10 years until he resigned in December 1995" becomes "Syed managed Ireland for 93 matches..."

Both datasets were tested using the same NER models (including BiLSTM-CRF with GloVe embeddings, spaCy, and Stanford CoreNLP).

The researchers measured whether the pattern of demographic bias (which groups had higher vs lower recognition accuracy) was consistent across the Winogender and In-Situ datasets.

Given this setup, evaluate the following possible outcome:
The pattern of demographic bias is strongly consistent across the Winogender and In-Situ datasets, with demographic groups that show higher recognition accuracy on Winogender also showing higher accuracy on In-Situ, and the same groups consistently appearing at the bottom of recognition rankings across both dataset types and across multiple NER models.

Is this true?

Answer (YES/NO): YES